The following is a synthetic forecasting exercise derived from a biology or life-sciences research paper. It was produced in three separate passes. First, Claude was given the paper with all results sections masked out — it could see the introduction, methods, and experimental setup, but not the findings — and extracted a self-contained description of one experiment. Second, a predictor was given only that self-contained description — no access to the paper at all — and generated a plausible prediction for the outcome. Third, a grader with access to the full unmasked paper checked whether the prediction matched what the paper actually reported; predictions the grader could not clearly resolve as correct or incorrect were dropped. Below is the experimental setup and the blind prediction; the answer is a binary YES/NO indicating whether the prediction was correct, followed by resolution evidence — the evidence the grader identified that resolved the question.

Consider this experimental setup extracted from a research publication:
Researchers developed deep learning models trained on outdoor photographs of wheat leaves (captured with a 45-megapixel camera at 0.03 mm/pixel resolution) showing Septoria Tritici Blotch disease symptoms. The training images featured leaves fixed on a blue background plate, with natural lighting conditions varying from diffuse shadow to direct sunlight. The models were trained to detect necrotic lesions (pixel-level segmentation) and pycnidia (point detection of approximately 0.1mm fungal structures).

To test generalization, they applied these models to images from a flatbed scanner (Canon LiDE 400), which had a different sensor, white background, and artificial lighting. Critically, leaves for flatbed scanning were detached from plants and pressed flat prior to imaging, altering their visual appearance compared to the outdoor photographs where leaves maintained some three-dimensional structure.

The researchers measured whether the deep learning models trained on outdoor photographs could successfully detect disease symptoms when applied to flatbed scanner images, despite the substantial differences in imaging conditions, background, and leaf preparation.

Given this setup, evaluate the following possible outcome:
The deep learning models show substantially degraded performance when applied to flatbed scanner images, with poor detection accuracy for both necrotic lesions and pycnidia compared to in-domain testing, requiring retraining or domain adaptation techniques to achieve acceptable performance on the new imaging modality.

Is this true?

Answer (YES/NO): NO